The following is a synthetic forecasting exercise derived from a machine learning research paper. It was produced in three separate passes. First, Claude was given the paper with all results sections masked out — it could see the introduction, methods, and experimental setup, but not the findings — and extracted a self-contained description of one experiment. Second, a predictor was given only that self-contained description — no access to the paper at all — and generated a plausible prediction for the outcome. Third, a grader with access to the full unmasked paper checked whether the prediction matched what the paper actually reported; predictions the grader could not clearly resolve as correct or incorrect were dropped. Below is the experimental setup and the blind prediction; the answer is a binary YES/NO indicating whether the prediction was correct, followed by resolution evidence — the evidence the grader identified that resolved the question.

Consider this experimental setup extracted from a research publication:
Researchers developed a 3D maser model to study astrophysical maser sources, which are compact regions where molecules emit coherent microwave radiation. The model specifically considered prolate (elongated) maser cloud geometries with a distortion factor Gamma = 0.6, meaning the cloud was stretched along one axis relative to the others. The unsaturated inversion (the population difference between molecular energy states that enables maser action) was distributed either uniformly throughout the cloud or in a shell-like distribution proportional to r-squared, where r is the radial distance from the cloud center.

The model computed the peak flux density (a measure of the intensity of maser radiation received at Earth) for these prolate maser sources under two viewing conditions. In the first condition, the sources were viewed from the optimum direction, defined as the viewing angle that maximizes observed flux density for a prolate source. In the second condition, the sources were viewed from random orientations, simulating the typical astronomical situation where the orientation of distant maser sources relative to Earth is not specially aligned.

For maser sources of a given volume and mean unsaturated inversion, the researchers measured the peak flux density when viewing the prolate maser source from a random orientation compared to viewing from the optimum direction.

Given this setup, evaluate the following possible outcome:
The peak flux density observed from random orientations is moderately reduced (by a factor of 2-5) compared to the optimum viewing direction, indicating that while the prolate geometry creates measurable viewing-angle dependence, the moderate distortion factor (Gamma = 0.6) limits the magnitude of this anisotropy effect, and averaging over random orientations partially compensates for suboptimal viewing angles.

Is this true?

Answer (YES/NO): NO